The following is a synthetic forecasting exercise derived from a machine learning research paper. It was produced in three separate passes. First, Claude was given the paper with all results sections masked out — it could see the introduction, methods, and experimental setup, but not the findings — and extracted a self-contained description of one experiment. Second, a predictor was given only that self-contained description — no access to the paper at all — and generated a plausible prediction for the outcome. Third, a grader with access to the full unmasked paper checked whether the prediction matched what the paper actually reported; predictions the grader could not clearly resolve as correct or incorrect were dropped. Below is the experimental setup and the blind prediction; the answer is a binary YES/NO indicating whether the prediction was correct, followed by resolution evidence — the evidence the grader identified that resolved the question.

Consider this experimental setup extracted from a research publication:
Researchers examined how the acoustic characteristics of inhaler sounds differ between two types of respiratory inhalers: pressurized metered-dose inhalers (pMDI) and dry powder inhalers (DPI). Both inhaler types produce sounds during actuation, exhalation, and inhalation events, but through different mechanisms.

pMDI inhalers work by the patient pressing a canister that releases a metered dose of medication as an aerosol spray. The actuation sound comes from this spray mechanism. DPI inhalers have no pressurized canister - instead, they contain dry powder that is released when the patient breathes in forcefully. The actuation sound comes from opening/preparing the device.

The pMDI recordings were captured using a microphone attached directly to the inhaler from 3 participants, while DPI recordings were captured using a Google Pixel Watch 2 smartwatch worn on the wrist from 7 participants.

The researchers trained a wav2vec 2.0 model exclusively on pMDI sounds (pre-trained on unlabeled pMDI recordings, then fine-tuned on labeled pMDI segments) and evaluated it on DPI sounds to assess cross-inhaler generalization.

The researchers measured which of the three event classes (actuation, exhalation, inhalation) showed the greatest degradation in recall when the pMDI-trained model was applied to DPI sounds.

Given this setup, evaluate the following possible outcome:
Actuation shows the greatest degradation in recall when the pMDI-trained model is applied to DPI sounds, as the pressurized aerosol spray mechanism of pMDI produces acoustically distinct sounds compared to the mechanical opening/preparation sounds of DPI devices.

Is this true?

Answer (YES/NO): NO